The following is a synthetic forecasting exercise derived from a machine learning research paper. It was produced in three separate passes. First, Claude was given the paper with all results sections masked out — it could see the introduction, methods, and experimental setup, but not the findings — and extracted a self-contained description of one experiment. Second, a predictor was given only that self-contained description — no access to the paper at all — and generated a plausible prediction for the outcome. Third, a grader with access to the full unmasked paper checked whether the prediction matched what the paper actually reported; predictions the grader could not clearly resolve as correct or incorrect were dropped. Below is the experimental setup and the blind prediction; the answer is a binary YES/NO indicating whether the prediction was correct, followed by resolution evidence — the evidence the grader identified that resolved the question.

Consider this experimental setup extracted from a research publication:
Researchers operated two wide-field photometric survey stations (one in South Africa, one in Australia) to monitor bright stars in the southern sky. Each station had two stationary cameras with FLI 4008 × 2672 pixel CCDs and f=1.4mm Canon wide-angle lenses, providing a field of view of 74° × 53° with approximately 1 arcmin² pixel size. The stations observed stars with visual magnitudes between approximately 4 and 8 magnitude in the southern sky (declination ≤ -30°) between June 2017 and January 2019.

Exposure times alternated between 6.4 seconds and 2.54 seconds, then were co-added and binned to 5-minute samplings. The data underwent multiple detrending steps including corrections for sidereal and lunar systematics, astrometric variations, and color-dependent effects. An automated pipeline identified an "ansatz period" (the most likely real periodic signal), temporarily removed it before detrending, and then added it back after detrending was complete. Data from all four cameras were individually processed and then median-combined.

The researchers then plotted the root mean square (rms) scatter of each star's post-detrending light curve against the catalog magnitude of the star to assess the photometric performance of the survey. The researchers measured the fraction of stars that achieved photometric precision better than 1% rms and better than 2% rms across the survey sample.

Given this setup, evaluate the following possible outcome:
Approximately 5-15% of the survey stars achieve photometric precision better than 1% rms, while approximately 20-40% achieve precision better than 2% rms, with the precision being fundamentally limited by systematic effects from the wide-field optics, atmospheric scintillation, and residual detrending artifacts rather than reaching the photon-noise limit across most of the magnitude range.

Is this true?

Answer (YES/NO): NO